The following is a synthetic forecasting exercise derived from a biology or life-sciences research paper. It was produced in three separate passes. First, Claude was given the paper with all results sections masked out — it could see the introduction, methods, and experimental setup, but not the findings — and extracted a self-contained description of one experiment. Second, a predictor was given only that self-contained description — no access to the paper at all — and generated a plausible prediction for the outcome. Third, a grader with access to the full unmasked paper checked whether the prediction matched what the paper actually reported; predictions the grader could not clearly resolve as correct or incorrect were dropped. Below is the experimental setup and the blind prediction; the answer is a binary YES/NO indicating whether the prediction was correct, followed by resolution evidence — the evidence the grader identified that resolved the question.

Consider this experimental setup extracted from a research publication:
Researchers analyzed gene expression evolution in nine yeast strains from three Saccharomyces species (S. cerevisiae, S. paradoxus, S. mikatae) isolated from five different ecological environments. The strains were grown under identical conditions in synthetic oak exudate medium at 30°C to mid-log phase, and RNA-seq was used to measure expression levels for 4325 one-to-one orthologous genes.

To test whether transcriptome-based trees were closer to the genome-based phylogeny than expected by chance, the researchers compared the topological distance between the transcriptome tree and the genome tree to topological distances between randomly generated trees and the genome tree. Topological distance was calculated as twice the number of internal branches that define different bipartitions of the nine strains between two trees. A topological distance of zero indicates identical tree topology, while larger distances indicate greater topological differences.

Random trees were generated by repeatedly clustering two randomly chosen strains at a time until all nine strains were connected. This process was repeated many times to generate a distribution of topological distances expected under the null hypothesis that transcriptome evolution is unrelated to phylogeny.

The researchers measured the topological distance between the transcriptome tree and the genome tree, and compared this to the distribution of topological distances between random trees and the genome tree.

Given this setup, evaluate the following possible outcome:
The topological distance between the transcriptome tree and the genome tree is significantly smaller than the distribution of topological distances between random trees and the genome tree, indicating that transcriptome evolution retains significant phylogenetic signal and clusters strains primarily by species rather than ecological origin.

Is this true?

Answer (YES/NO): YES